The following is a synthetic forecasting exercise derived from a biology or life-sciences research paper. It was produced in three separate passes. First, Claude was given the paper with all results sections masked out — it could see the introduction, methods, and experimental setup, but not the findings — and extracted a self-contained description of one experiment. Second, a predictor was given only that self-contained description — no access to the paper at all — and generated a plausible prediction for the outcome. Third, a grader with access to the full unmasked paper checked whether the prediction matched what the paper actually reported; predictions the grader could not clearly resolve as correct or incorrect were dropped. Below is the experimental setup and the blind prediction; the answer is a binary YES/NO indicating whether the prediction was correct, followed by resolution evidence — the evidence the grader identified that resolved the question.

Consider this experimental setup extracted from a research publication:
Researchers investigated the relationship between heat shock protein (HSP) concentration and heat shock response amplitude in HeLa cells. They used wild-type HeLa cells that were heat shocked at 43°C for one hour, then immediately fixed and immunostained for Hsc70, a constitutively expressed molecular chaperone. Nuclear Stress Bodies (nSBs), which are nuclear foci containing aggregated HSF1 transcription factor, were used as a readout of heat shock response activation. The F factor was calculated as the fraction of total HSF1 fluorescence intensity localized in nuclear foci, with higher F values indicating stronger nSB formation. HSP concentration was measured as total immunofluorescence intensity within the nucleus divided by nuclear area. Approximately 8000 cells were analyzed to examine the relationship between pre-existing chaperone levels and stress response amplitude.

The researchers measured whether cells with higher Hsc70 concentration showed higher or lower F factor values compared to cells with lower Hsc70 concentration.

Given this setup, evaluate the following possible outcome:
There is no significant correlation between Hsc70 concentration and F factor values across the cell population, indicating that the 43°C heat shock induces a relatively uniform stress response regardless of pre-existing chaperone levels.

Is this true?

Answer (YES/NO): NO